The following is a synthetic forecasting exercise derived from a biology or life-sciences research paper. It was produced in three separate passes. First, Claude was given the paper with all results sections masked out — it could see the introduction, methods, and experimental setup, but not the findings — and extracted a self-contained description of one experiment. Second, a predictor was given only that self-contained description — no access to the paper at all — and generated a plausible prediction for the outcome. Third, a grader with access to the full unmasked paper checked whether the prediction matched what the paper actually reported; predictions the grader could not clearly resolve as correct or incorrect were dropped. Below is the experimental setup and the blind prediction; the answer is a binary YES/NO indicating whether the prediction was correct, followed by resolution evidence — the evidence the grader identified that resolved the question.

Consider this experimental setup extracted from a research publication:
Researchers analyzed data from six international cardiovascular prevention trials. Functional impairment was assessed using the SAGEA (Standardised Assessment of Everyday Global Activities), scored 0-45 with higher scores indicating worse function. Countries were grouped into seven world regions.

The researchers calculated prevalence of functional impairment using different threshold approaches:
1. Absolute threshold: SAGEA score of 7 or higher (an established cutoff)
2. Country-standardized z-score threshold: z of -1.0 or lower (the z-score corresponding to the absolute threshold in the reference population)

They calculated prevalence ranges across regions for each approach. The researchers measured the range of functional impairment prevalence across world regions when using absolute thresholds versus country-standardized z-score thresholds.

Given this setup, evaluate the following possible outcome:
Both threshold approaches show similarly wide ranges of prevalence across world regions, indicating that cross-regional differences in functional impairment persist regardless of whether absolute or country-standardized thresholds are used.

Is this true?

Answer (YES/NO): NO